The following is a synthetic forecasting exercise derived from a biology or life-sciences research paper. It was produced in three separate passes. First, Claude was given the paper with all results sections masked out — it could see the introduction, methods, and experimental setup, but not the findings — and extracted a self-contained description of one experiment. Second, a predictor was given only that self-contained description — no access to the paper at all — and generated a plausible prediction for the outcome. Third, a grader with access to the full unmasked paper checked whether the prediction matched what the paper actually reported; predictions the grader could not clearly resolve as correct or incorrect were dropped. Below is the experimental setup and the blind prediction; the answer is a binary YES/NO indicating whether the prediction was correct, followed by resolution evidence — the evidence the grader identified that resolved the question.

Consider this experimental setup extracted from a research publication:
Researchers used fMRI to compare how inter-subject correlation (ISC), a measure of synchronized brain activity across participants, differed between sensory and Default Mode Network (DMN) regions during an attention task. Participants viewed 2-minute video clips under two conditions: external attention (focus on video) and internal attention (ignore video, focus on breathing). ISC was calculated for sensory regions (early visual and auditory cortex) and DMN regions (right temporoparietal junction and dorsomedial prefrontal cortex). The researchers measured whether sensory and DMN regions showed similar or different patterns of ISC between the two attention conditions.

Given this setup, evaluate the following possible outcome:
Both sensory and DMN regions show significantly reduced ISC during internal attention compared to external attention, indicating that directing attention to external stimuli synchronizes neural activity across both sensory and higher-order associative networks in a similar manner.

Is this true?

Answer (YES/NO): NO